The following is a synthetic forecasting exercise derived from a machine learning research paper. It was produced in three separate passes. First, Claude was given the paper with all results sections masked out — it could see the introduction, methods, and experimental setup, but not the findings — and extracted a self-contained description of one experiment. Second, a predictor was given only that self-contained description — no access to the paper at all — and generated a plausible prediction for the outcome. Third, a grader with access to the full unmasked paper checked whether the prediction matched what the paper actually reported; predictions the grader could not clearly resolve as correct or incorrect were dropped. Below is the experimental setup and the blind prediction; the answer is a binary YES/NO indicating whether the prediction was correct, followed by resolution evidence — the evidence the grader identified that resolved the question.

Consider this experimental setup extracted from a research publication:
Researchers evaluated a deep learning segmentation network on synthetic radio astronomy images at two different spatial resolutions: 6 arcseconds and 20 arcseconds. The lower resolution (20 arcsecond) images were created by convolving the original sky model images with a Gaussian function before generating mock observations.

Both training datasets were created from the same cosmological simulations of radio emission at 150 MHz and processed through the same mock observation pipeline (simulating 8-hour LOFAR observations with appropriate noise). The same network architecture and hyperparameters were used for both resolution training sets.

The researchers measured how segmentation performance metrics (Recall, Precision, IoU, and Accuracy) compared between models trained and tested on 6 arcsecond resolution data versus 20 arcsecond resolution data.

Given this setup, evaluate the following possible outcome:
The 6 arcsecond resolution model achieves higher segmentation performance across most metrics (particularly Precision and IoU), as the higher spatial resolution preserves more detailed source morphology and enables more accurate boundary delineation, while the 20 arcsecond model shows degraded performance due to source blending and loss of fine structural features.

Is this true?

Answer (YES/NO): NO